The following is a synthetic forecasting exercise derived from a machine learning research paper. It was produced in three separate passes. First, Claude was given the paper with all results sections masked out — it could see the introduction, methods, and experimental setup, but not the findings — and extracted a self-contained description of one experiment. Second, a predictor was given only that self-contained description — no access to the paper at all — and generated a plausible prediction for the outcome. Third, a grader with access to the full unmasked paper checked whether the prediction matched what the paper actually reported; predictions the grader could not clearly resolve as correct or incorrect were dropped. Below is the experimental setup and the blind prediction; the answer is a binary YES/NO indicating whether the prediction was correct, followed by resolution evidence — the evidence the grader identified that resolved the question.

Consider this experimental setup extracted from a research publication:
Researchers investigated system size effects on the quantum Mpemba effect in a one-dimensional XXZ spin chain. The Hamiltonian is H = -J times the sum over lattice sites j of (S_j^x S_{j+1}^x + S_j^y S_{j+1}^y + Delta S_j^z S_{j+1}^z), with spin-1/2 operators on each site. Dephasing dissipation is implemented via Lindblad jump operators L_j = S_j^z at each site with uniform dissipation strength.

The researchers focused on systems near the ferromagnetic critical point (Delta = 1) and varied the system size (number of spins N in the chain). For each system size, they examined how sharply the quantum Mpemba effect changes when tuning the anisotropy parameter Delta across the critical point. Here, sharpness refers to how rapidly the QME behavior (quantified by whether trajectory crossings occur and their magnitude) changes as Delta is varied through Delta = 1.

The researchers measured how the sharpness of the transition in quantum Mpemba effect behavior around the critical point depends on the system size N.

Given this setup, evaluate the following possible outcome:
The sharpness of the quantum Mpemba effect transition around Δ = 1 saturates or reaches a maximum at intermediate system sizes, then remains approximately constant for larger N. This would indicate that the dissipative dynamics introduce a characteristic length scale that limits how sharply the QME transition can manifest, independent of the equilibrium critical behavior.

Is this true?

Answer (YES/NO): NO